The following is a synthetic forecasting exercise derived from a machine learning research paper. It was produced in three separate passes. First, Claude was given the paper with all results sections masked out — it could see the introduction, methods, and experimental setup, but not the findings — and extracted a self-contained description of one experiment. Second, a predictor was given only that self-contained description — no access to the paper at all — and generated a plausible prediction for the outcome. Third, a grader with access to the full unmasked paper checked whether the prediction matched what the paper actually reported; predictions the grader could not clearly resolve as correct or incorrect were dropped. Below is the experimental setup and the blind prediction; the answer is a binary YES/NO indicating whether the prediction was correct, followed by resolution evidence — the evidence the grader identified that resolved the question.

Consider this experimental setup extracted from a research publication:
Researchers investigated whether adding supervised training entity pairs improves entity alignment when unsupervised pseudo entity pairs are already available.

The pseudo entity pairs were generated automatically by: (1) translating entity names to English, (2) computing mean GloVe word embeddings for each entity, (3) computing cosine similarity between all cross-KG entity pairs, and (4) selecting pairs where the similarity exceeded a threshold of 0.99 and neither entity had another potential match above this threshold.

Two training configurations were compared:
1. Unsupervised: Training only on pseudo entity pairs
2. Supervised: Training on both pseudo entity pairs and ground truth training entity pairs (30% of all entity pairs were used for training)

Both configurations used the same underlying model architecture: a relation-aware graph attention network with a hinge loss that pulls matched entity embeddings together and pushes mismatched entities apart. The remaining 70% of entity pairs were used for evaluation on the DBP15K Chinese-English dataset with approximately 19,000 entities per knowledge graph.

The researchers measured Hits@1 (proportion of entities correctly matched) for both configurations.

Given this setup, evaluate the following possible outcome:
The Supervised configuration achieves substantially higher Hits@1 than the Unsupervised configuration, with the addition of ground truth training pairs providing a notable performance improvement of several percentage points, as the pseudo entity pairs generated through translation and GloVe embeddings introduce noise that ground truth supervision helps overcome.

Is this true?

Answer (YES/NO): YES